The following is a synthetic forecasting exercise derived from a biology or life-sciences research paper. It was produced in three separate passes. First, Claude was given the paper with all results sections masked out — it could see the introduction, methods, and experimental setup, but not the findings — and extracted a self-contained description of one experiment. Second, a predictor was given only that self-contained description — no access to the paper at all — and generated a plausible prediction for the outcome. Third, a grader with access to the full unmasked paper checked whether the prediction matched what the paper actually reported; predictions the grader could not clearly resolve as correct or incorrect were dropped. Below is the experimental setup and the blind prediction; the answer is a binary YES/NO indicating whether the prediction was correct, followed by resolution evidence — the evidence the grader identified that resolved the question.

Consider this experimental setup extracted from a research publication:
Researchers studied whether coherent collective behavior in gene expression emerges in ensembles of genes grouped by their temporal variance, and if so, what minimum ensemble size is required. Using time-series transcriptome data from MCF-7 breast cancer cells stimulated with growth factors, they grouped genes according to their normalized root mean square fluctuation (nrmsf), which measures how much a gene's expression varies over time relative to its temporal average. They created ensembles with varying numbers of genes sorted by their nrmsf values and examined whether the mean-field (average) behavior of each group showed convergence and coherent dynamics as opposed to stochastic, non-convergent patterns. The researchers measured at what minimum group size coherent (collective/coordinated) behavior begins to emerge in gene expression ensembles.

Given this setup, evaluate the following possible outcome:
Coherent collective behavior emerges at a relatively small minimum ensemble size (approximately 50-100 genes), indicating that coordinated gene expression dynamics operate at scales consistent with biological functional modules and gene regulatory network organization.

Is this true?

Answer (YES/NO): YES